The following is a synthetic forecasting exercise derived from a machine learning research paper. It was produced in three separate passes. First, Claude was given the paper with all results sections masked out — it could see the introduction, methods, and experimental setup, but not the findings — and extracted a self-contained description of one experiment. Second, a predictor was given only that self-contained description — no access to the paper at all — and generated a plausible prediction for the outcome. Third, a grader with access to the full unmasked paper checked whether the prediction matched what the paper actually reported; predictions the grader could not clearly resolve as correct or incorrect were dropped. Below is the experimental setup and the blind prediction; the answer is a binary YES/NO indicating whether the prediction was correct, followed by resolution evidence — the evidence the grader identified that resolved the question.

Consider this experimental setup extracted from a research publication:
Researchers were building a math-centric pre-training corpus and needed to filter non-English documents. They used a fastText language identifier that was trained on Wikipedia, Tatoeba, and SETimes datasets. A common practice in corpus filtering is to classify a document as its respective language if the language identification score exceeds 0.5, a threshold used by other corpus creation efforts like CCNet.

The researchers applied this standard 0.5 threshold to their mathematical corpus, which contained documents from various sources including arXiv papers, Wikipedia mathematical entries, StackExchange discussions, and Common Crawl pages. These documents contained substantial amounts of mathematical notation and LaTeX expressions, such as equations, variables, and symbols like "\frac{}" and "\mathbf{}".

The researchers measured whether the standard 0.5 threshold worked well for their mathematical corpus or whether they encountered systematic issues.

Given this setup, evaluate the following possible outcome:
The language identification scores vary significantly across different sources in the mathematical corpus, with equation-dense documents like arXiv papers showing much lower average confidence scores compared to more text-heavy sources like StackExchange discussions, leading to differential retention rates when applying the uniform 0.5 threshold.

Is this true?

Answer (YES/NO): NO